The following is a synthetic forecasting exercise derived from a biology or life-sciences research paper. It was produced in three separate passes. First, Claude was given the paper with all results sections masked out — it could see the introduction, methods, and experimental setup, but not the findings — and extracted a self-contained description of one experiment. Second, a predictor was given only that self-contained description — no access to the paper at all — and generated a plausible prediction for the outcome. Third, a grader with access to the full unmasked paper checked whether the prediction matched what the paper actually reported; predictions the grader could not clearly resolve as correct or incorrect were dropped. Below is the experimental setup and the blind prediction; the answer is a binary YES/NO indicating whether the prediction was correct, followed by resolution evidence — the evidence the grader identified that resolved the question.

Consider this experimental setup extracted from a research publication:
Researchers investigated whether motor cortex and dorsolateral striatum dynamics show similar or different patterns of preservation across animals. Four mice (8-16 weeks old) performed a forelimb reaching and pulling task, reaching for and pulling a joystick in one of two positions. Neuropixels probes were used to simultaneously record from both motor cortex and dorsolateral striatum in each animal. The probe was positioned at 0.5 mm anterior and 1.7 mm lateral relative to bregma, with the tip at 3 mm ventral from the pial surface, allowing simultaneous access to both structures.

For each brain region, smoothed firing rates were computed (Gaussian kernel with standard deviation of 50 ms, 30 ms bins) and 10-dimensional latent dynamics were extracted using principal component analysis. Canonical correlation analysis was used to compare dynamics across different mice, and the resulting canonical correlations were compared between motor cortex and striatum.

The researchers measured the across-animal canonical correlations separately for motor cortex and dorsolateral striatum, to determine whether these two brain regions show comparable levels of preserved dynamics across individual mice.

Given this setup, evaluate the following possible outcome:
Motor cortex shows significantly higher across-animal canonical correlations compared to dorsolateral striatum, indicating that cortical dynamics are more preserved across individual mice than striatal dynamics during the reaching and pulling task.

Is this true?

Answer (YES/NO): NO